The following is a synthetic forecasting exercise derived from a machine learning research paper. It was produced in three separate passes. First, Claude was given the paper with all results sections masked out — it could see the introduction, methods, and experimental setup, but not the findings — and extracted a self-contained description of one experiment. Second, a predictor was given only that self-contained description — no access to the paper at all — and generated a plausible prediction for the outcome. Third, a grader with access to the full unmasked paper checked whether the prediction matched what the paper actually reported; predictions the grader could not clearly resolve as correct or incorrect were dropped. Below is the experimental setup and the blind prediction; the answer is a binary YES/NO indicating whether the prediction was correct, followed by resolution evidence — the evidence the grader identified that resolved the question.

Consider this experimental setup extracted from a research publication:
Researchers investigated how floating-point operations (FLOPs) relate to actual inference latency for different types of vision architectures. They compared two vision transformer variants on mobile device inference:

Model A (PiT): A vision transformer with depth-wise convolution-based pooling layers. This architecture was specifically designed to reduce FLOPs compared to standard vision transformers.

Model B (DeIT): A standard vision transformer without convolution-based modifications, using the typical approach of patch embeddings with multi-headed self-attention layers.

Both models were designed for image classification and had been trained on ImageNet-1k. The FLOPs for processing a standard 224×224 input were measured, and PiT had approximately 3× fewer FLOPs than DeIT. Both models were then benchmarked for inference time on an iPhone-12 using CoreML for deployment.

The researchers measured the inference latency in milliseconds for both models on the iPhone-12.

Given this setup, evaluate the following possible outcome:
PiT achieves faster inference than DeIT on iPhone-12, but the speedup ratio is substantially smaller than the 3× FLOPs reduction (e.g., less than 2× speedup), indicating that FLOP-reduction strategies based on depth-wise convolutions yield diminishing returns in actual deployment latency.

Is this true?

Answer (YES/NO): YES